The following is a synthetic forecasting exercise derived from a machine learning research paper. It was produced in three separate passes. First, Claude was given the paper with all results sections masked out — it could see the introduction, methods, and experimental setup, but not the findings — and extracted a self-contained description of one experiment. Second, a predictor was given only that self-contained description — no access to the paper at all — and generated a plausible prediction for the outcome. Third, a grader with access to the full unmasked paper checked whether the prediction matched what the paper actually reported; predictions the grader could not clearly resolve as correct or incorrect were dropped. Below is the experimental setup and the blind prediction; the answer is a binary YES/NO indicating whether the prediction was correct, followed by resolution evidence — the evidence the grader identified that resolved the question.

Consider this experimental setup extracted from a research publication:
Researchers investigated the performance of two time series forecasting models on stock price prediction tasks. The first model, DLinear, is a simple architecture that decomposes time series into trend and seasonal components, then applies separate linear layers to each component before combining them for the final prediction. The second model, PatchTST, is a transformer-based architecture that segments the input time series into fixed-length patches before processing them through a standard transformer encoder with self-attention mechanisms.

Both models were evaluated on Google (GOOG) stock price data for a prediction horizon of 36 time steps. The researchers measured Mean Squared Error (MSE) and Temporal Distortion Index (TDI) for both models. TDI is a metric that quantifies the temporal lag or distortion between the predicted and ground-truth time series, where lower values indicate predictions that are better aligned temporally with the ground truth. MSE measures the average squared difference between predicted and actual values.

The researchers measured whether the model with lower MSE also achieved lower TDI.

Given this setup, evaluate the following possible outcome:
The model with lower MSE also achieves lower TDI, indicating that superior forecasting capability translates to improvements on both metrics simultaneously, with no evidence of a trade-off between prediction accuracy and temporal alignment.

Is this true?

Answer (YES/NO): NO